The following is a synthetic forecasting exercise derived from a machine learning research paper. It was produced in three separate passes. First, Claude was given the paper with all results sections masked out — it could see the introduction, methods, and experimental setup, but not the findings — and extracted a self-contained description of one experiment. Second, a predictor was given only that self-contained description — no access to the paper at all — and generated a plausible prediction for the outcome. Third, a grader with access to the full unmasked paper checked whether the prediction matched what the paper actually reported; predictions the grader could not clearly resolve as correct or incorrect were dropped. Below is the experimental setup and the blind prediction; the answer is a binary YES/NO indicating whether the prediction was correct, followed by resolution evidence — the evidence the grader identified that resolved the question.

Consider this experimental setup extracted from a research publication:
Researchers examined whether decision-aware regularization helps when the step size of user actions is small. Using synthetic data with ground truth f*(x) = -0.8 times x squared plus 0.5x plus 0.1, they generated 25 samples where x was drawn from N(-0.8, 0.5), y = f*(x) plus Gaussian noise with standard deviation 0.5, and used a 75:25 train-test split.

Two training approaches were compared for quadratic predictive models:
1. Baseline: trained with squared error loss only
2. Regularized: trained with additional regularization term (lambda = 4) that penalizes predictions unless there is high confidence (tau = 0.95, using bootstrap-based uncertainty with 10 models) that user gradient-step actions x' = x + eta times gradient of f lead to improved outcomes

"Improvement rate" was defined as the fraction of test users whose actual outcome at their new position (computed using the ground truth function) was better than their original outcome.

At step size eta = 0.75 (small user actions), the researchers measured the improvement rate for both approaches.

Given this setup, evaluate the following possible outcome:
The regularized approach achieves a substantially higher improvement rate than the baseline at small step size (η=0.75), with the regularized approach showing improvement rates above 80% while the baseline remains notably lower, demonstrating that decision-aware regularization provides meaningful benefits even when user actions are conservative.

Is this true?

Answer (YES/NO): NO